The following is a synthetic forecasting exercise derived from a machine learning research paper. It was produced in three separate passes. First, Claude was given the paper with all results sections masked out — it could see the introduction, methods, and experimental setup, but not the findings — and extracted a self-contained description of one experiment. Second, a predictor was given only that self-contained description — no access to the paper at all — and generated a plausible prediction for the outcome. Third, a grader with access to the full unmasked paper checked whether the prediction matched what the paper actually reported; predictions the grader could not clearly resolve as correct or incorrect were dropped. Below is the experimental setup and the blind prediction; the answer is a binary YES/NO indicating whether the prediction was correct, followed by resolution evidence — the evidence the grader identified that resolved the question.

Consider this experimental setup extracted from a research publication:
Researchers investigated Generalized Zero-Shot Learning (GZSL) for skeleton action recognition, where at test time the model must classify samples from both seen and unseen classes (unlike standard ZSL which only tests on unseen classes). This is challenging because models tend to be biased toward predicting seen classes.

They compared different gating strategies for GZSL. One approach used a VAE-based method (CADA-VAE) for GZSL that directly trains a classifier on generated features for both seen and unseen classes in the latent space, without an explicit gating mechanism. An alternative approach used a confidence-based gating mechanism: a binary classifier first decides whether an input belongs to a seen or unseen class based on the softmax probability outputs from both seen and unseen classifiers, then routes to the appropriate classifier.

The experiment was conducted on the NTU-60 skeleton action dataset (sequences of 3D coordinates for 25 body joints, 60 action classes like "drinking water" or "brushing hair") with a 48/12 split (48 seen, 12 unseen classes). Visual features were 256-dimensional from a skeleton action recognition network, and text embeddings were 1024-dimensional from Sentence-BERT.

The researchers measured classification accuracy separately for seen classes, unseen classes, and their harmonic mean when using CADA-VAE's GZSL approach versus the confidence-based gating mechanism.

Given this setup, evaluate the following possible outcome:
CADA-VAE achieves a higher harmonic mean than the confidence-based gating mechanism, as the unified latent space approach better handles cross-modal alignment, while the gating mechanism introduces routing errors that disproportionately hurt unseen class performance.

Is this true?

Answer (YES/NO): NO